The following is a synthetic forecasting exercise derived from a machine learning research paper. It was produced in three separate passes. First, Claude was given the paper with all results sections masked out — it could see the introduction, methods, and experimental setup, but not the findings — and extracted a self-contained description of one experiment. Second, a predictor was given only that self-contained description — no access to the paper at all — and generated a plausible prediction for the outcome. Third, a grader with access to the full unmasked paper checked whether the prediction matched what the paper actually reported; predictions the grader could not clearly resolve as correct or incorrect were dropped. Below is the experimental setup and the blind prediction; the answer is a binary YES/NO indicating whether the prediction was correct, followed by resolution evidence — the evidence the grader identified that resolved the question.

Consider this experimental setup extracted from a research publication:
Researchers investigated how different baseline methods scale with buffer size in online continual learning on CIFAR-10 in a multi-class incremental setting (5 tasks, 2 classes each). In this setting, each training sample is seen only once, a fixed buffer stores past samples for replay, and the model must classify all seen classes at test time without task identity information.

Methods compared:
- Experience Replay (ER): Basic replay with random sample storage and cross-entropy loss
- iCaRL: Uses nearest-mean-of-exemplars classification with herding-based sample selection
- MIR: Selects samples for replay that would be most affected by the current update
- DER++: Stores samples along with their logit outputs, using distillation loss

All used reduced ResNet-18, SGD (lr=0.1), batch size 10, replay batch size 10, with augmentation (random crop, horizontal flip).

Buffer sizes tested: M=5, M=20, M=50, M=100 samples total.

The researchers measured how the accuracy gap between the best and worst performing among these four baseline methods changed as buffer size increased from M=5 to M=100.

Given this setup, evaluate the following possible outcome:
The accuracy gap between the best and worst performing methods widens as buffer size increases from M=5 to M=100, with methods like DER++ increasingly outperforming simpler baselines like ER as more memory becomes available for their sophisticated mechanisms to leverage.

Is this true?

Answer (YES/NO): NO